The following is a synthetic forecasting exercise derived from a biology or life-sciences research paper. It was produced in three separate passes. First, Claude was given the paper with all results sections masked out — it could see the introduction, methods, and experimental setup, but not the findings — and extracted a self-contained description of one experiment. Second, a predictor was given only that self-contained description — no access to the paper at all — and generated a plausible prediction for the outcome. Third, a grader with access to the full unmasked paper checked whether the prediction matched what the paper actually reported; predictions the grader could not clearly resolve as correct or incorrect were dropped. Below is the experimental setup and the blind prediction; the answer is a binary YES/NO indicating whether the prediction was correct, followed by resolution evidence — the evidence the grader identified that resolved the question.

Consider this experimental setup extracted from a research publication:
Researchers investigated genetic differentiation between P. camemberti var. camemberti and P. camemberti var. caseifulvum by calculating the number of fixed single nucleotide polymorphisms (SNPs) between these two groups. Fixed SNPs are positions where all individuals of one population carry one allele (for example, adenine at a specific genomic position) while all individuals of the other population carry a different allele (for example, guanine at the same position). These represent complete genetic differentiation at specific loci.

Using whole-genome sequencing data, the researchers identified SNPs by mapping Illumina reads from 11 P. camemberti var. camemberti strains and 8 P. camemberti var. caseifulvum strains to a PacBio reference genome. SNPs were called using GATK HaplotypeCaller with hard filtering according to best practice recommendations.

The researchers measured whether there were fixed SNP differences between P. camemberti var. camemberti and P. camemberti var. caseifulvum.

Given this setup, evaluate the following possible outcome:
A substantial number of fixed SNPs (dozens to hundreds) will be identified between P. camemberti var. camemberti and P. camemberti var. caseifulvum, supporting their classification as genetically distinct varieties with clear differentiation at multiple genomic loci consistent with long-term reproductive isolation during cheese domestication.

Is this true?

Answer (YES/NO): NO